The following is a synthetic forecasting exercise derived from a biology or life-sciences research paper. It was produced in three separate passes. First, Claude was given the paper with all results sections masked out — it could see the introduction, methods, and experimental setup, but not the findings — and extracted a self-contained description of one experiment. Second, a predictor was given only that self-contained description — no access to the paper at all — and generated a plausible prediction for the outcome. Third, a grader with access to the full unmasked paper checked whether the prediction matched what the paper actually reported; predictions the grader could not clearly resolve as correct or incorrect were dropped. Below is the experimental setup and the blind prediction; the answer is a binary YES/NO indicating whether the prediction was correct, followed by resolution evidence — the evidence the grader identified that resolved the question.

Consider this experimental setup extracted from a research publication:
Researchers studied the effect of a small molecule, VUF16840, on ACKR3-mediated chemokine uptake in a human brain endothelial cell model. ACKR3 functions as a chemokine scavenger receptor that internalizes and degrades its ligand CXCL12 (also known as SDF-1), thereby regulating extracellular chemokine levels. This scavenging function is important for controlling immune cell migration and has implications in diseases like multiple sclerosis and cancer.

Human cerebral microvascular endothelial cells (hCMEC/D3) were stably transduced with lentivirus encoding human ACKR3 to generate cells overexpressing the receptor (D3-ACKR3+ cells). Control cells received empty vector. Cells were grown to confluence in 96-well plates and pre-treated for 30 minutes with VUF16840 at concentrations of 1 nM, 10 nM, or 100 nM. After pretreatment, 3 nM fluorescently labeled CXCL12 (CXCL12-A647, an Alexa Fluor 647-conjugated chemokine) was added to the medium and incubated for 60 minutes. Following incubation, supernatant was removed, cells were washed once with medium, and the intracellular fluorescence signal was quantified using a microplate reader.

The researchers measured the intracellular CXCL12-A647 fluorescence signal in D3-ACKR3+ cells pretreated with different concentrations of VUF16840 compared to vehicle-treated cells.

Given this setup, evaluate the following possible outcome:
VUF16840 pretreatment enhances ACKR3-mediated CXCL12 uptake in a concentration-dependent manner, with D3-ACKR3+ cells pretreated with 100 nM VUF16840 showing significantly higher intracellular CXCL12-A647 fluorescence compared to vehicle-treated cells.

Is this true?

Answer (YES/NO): NO